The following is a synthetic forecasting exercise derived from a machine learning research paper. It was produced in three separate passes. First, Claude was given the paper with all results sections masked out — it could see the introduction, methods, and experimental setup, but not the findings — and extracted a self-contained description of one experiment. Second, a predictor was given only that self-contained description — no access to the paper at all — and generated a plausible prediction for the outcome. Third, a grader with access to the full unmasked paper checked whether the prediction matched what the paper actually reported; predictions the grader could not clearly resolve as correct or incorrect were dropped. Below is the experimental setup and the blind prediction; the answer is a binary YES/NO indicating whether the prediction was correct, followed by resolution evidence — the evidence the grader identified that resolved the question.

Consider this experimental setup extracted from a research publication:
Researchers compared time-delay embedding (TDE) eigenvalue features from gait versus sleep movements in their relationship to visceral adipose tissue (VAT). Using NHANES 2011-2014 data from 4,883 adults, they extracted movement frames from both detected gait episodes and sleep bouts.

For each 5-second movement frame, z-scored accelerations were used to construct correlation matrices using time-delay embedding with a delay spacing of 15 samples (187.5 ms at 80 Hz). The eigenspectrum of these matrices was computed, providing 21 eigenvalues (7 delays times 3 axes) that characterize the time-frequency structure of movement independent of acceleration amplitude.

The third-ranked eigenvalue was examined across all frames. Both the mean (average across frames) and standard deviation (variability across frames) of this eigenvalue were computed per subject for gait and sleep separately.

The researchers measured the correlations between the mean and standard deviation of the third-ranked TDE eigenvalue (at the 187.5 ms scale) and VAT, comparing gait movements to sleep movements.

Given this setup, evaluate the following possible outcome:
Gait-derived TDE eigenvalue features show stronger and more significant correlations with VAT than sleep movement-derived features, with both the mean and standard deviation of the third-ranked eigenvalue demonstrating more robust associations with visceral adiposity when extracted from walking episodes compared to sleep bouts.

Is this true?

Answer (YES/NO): NO